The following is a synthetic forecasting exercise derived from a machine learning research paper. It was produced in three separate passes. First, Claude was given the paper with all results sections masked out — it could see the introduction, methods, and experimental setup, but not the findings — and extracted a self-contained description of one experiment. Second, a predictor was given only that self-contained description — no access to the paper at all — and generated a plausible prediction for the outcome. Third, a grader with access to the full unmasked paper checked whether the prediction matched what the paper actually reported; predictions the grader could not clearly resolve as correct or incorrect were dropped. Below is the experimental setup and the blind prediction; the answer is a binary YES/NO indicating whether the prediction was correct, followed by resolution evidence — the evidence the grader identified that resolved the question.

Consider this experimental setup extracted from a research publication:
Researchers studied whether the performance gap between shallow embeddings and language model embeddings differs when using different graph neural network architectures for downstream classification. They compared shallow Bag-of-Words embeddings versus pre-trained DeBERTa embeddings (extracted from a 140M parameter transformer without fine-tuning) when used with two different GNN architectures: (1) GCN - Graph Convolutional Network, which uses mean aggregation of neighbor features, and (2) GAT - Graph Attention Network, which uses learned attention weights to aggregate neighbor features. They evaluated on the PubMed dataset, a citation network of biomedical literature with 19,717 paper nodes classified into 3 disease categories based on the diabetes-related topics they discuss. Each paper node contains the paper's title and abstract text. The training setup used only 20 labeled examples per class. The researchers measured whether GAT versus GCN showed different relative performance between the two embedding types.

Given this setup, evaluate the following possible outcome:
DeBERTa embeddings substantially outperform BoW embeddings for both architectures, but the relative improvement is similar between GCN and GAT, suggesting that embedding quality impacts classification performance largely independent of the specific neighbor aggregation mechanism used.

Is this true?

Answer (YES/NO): NO